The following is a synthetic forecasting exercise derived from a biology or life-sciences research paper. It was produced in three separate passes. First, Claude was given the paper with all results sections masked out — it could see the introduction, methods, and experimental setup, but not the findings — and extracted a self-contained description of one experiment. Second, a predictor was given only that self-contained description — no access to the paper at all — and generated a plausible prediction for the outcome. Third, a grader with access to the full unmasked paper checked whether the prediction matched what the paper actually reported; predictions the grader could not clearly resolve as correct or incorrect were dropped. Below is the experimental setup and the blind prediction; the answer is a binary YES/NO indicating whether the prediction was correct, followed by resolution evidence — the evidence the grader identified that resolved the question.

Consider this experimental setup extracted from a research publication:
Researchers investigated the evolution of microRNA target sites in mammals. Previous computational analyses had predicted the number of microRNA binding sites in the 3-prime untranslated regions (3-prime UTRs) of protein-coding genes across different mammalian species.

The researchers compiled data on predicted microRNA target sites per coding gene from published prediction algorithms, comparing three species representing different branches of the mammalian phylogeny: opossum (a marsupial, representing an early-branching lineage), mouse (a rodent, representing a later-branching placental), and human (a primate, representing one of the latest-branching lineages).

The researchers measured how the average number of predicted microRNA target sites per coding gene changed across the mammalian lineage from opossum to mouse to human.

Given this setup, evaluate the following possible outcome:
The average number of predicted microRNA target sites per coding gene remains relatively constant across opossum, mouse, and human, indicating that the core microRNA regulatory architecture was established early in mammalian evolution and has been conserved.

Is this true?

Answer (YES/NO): NO